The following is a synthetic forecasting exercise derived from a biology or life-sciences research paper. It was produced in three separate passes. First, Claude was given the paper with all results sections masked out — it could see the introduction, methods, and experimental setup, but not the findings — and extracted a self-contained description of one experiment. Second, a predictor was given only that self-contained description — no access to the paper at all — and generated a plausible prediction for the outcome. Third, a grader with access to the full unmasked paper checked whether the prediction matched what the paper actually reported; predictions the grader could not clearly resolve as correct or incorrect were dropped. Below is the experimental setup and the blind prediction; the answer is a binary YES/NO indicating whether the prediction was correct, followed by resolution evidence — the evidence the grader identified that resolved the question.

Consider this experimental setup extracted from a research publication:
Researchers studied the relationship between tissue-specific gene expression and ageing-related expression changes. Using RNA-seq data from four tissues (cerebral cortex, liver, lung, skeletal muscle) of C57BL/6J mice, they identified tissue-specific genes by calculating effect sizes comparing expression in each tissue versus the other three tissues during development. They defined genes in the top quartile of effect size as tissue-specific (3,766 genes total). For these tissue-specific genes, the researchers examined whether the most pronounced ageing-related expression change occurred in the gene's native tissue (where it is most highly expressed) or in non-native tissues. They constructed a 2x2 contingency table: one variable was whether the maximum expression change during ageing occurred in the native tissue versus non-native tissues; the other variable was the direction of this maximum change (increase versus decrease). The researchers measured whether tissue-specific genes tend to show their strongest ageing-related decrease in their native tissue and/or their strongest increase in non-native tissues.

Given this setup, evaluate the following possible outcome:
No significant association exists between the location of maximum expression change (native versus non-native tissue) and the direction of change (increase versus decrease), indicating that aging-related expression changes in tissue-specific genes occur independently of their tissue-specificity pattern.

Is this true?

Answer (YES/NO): NO